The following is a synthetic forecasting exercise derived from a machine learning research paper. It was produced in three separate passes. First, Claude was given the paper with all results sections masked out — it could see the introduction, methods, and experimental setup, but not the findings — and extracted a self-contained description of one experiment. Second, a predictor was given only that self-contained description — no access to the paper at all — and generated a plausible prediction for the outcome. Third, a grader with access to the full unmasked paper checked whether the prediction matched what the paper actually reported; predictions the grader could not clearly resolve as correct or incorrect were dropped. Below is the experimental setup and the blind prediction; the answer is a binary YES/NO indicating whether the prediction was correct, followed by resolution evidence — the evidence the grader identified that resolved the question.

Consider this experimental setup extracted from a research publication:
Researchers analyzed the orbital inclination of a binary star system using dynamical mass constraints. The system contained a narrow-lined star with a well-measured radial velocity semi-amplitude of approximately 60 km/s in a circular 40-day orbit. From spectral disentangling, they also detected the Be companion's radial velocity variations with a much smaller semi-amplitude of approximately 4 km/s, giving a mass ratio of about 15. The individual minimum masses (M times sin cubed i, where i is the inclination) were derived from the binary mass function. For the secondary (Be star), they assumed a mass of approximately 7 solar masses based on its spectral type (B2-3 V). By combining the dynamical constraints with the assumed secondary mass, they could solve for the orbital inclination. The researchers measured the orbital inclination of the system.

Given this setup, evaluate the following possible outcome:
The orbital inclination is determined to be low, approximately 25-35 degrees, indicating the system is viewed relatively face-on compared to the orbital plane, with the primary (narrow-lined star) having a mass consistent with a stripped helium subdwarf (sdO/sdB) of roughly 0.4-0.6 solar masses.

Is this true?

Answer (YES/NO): YES